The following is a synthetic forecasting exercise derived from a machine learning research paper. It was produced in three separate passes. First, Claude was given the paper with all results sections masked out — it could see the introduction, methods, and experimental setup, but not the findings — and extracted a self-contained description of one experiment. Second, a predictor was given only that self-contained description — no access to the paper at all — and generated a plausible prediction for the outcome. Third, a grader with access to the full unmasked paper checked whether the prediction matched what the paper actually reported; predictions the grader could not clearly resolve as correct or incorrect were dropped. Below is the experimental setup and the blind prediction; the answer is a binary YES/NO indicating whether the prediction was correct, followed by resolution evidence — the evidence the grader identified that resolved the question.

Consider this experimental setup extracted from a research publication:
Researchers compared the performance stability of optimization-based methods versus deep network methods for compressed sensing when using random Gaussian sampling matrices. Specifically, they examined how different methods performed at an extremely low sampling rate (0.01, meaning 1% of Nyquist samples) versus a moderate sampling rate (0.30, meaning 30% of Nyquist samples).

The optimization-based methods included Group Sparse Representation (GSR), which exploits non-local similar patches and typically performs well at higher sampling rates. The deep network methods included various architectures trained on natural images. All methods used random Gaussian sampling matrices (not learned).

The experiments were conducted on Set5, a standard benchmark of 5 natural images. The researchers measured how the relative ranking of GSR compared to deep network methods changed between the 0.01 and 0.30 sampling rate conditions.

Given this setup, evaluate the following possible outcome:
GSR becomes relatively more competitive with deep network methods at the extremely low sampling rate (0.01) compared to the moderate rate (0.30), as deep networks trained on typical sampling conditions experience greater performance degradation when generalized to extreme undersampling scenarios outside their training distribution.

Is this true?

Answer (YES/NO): NO